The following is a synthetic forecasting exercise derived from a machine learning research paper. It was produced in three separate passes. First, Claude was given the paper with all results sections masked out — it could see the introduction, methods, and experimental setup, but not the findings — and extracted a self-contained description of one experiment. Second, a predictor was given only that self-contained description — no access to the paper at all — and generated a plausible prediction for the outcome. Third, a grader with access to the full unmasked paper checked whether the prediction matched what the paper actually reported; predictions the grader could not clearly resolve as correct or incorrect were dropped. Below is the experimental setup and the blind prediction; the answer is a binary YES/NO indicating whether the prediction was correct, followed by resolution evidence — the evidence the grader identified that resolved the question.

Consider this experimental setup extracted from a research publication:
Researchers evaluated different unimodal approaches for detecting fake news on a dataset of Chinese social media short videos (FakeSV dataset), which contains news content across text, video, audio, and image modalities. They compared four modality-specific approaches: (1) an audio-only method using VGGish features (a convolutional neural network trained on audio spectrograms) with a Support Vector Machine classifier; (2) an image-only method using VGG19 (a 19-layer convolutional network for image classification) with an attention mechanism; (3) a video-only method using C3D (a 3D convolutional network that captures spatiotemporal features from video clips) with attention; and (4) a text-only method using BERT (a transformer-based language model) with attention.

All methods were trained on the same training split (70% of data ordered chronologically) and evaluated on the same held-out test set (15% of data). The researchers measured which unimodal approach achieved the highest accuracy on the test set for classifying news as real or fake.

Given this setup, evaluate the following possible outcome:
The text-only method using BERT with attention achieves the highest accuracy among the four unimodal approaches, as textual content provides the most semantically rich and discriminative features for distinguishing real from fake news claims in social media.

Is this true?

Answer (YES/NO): YES